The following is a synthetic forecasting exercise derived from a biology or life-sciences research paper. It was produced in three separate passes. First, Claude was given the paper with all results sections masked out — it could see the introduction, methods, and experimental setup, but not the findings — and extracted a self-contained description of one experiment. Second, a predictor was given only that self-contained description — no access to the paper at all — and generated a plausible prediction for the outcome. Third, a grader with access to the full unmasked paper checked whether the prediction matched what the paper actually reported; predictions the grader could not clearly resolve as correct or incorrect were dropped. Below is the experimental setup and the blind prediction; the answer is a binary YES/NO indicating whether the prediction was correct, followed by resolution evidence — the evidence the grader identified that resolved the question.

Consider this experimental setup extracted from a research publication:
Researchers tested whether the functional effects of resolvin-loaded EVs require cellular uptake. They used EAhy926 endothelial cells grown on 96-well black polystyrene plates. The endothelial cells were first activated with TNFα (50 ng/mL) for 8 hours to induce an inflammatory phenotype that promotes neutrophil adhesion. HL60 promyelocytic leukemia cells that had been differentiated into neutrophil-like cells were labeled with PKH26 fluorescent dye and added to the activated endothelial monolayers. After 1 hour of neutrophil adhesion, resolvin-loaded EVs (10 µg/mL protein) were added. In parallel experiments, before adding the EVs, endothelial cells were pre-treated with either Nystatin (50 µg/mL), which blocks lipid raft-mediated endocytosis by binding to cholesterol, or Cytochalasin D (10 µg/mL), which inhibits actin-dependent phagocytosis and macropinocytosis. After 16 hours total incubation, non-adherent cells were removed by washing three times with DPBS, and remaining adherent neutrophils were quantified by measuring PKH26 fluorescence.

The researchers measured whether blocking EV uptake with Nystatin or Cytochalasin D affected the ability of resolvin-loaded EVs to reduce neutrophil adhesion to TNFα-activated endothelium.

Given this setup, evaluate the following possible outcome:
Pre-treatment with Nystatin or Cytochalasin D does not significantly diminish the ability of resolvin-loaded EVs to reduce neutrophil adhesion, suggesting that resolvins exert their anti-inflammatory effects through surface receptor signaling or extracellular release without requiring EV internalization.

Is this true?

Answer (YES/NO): NO